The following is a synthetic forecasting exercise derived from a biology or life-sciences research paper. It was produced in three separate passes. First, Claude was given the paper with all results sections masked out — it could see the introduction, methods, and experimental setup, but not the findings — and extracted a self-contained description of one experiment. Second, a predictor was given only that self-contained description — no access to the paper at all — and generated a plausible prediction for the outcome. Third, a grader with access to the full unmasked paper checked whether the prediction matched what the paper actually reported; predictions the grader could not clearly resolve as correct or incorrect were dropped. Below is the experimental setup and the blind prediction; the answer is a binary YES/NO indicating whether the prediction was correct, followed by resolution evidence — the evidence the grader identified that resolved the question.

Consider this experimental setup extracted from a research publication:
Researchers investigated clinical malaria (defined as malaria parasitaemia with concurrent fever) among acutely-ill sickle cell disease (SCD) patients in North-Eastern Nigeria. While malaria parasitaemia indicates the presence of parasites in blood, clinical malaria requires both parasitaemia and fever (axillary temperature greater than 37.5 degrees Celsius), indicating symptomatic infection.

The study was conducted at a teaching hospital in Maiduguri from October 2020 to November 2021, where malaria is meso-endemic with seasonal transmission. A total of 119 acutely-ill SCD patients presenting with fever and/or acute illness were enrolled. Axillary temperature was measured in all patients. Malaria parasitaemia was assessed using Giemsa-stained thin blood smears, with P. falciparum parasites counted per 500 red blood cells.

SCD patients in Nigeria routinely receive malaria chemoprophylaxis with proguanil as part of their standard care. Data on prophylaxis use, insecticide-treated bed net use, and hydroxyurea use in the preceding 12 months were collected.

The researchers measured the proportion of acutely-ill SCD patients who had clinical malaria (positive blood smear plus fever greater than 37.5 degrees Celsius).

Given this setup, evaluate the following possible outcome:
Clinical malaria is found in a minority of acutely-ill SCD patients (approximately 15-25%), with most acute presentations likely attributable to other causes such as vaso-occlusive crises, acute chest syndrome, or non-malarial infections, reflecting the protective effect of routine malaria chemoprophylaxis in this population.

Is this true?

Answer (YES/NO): YES